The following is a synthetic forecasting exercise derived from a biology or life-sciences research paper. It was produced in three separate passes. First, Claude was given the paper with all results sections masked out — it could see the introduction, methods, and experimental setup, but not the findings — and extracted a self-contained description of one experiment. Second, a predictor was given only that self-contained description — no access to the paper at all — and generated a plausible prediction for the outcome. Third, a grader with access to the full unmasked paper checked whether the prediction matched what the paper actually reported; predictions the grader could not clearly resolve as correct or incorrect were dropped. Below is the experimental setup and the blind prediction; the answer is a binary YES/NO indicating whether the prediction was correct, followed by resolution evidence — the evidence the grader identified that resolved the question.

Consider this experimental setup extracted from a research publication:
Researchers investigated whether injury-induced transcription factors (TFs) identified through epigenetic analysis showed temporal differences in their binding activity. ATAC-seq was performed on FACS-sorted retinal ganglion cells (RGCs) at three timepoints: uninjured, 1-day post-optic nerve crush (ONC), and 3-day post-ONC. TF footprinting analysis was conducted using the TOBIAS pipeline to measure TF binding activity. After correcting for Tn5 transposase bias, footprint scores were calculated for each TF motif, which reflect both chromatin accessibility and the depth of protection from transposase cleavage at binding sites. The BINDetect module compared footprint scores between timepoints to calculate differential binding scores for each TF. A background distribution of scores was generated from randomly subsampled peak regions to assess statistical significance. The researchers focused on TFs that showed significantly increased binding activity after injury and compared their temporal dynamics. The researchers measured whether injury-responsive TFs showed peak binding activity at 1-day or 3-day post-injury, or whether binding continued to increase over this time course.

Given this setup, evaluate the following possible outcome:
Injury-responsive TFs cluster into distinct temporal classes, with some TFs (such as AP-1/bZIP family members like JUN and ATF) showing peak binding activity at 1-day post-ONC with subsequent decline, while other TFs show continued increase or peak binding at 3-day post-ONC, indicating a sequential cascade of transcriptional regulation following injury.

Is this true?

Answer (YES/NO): NO